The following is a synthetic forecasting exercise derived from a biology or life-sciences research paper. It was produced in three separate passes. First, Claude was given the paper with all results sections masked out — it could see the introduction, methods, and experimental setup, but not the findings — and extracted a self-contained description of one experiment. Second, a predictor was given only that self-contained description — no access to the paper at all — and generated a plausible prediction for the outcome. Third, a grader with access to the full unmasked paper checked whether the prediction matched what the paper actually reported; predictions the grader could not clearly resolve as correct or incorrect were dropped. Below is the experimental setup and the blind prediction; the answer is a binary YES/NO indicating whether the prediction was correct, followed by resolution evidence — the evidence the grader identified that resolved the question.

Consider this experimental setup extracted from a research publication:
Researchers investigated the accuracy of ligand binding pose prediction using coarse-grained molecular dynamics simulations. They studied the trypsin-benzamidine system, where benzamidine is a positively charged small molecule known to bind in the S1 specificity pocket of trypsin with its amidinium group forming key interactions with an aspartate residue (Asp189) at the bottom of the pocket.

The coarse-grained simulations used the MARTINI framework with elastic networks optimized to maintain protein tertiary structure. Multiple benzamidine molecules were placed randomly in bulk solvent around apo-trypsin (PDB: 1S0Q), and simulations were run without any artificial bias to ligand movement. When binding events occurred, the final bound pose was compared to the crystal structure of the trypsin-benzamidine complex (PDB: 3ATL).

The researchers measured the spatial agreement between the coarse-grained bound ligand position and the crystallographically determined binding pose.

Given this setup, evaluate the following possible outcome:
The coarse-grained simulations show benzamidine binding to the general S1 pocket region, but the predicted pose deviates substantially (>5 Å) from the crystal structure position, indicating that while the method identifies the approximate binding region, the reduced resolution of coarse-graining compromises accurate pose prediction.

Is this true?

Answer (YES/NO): NO